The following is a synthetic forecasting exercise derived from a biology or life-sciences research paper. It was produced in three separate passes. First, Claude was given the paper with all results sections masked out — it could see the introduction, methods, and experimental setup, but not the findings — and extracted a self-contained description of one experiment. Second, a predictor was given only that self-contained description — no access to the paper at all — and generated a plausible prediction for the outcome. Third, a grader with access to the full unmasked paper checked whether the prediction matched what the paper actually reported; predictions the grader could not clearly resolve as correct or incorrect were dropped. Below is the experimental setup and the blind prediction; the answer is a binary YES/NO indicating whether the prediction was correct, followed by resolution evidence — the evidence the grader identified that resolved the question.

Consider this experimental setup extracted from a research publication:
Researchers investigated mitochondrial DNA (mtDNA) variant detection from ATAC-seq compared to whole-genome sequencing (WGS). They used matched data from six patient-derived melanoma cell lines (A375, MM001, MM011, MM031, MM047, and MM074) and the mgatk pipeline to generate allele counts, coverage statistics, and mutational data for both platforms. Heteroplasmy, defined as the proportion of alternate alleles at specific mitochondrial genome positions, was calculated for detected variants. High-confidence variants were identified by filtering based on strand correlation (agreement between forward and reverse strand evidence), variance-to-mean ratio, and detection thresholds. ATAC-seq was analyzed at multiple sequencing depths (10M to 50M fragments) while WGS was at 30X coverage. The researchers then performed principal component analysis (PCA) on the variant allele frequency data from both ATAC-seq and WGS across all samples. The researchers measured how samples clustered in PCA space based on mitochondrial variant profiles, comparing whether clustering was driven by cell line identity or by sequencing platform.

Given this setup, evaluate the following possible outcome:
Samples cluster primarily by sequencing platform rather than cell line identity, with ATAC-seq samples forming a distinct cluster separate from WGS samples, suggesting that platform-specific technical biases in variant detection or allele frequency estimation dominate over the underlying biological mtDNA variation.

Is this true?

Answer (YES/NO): NO